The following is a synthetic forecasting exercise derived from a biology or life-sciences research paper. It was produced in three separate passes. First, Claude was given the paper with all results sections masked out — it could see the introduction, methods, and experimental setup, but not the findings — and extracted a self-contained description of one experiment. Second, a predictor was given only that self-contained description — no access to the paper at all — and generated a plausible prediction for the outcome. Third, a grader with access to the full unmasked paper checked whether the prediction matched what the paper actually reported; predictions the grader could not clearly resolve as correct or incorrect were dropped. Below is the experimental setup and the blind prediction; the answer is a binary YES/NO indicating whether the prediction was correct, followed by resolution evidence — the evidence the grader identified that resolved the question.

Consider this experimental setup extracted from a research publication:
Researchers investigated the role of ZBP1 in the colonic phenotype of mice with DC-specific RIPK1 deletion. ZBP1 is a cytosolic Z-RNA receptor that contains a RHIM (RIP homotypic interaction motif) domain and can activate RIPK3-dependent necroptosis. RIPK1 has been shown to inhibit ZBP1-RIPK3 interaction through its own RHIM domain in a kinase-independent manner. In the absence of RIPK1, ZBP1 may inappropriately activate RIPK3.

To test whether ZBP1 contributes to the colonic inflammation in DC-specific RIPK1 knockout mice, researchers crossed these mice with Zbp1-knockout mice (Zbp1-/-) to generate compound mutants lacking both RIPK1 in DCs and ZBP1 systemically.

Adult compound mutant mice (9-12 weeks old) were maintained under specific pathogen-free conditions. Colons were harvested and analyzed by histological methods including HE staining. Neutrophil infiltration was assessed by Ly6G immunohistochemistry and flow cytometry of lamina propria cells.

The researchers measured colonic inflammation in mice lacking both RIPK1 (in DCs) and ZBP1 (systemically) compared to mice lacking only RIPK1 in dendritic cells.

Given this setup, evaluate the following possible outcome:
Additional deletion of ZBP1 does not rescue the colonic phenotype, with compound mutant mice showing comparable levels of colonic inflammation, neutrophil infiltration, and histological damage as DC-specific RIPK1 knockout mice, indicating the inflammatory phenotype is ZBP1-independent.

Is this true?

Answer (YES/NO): YES